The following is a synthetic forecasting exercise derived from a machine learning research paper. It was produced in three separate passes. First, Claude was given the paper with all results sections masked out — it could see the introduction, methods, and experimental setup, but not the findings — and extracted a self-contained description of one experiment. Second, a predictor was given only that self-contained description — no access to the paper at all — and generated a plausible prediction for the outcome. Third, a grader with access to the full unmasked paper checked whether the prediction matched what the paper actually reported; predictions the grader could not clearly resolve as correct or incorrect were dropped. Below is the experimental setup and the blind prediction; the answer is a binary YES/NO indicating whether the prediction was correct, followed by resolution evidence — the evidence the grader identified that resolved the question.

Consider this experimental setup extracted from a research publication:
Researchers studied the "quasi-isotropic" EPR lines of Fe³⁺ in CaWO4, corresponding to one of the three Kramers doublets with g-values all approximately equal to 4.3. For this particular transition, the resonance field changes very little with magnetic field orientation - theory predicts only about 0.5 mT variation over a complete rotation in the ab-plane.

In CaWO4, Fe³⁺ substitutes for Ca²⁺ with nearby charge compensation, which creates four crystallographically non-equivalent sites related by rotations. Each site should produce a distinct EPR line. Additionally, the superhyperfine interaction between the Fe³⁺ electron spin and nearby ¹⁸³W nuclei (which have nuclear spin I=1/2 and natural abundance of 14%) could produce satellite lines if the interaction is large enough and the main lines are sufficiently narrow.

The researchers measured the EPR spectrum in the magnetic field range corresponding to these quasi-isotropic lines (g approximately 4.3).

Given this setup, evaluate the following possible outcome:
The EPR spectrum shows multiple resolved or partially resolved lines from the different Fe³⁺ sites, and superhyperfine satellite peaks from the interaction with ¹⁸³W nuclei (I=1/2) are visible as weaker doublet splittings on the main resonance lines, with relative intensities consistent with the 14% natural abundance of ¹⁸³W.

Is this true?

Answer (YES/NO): YES